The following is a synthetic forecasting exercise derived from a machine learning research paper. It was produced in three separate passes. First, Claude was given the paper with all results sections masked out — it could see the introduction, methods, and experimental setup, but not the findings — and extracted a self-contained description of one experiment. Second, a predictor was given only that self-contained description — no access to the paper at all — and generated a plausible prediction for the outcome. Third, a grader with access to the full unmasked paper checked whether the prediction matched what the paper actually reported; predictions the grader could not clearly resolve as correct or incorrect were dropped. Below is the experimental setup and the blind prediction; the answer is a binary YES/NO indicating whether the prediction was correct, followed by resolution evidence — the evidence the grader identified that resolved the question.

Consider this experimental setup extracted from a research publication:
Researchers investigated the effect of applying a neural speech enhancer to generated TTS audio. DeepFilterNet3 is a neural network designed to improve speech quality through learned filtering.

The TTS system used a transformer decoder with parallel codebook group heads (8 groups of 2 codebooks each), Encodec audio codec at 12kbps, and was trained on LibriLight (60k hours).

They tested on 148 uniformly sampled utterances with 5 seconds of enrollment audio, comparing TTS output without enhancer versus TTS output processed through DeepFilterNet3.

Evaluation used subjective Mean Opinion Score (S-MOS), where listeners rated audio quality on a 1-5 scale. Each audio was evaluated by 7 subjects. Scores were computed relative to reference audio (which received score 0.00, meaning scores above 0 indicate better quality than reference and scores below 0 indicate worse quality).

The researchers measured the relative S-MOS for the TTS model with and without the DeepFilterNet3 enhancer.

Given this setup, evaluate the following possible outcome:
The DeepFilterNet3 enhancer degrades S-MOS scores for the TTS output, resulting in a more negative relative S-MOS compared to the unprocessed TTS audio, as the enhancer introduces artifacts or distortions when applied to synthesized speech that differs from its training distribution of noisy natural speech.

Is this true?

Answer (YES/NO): NO